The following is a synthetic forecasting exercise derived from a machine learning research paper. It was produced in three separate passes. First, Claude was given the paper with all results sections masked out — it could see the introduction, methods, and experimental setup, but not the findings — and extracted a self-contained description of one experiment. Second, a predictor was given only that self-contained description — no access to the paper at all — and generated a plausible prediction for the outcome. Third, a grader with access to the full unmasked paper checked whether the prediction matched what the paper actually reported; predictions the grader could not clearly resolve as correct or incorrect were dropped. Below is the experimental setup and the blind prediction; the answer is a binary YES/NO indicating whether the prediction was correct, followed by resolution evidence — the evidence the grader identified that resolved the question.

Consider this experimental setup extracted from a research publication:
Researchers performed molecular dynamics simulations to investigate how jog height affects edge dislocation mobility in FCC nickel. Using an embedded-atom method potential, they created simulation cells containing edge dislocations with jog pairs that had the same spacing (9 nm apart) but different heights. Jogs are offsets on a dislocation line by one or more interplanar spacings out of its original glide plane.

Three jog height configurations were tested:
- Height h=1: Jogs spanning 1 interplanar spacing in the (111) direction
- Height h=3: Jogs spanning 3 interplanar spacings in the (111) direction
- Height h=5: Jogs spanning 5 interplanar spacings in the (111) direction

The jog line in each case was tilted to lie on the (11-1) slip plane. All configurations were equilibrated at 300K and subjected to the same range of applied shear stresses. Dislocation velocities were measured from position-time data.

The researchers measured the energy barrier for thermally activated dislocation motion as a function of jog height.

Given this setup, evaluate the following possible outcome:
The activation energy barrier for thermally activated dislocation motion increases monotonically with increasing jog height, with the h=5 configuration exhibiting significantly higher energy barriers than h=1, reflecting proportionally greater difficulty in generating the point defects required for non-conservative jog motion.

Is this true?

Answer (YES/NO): NO